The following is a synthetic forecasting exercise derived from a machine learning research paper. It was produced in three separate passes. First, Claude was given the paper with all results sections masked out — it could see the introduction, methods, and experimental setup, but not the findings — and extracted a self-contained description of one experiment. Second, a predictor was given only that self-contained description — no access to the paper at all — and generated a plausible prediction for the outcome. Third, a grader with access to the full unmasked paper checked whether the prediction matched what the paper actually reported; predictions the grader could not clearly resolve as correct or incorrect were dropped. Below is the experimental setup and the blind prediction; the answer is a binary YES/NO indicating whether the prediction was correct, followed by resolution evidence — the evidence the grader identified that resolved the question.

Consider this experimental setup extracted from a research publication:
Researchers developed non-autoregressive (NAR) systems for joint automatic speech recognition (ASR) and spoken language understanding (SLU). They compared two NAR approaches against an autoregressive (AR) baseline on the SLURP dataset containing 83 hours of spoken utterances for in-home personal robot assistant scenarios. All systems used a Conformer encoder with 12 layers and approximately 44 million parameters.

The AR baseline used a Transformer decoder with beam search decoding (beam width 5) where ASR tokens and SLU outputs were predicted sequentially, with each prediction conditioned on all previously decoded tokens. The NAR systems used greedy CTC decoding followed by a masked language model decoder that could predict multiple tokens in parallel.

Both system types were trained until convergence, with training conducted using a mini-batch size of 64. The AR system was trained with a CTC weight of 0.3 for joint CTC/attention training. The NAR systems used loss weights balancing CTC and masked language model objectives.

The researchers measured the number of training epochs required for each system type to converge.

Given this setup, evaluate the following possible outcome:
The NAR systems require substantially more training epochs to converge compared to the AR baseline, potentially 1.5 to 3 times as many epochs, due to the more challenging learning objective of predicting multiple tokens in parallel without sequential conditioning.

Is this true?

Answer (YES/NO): NO